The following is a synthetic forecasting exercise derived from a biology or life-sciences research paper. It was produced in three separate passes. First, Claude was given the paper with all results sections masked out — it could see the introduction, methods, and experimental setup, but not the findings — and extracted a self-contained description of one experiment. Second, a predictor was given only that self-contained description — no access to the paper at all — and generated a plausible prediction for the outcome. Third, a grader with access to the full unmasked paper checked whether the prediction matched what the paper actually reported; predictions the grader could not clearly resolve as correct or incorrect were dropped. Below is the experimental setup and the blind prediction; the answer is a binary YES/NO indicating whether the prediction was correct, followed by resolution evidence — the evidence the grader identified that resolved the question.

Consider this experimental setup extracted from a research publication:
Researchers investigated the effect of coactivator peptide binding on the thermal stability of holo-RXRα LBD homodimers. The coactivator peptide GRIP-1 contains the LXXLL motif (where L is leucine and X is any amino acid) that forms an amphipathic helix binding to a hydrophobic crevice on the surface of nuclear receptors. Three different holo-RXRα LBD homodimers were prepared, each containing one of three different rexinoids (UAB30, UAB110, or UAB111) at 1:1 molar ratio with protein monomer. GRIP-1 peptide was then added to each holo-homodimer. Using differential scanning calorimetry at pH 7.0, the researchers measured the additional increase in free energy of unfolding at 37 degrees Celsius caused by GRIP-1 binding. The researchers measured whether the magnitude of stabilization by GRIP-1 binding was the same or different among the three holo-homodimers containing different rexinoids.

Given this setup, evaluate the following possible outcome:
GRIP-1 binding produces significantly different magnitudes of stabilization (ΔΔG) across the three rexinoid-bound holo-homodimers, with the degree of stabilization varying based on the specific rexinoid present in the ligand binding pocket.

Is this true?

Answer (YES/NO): NO